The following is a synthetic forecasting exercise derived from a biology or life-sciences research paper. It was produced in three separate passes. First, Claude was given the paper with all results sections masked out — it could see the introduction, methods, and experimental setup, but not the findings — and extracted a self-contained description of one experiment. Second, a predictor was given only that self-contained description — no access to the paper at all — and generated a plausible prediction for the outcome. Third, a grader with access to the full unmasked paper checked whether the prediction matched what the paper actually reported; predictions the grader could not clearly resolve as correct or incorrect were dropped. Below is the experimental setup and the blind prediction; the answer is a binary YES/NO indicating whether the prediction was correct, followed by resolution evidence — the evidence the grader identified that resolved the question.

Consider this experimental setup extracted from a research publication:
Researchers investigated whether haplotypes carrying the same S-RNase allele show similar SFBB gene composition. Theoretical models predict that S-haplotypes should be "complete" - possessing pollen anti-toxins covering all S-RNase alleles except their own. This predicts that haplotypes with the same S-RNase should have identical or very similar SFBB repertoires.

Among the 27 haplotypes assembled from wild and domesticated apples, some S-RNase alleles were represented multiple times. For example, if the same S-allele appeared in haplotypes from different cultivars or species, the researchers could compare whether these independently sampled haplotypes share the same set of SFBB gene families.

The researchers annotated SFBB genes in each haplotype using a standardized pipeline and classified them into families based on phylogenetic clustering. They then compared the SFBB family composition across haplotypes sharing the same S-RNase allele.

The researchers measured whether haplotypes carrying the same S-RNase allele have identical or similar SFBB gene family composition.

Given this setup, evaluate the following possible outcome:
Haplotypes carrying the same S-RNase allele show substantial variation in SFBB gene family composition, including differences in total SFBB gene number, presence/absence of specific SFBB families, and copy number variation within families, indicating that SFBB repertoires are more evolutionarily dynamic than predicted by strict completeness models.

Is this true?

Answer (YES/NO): NO